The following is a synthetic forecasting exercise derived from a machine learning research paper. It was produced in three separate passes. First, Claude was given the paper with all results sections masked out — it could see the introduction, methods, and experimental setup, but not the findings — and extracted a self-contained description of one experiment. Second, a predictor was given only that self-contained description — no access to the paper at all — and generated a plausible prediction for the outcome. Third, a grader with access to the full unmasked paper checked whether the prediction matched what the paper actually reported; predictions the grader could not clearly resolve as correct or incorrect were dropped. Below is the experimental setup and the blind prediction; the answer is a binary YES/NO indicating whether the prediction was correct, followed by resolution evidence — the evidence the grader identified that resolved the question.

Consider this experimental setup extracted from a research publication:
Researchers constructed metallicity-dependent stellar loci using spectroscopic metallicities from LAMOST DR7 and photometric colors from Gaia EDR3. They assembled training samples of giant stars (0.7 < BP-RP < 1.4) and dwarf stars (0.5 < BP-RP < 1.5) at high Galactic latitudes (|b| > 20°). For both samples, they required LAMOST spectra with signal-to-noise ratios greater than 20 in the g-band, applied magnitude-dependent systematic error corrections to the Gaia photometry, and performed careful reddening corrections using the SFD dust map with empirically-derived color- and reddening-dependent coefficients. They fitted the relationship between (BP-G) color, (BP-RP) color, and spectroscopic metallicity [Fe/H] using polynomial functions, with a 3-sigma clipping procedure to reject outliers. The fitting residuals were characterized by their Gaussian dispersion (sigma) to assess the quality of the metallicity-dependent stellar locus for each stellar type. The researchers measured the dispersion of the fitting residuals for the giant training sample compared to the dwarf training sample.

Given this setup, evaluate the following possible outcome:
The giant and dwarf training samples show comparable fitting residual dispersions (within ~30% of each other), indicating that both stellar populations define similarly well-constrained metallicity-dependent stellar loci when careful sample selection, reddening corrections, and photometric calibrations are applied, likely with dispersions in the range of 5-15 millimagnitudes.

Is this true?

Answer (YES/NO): NO